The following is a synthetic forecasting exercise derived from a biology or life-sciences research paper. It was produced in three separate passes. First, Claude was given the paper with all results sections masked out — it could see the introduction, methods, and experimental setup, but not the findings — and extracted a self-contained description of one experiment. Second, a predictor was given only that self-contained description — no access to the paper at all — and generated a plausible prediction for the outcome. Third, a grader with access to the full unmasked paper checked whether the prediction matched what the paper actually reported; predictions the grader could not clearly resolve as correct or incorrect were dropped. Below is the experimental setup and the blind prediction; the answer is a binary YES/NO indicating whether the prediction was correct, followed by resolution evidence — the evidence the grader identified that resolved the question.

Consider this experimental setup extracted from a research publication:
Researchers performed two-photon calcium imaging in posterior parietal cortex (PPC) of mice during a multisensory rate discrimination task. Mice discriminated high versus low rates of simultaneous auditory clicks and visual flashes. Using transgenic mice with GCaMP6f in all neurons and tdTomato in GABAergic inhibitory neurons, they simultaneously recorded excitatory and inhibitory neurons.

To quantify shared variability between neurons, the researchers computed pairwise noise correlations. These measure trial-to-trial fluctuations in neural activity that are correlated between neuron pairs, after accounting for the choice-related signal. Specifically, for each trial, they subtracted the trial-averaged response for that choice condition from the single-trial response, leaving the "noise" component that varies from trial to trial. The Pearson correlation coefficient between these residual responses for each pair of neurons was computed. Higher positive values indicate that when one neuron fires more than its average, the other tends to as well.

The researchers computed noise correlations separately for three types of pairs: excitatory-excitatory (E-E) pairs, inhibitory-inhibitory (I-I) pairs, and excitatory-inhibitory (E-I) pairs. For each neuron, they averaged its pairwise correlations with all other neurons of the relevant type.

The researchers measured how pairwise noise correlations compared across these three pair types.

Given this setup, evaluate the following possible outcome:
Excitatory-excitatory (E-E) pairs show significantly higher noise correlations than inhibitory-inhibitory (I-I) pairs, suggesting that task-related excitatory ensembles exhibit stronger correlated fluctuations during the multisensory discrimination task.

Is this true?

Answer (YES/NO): NO